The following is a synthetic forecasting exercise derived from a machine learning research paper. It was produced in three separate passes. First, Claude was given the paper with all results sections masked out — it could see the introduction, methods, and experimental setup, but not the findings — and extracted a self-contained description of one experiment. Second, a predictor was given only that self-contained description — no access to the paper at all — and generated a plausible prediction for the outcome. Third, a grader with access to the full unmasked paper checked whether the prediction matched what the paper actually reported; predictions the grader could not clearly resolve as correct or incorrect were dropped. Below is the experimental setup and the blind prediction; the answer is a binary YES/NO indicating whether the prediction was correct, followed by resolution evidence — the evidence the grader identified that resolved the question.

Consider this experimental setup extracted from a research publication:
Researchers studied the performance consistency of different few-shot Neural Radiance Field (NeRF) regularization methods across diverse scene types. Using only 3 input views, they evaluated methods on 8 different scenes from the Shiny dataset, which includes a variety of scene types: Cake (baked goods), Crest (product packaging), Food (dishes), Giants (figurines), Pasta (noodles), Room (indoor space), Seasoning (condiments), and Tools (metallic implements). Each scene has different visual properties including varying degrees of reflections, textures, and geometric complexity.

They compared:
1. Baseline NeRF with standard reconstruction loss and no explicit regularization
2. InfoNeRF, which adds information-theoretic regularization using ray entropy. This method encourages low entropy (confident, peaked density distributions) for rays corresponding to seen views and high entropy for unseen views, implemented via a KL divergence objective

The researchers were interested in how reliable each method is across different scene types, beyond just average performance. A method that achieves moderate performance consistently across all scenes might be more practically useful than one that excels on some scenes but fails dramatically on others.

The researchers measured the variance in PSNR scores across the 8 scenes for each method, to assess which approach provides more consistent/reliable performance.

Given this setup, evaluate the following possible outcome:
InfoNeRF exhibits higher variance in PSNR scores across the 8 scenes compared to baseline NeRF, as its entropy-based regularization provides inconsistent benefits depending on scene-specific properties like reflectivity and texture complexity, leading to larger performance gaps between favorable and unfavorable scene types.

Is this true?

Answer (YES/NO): YES